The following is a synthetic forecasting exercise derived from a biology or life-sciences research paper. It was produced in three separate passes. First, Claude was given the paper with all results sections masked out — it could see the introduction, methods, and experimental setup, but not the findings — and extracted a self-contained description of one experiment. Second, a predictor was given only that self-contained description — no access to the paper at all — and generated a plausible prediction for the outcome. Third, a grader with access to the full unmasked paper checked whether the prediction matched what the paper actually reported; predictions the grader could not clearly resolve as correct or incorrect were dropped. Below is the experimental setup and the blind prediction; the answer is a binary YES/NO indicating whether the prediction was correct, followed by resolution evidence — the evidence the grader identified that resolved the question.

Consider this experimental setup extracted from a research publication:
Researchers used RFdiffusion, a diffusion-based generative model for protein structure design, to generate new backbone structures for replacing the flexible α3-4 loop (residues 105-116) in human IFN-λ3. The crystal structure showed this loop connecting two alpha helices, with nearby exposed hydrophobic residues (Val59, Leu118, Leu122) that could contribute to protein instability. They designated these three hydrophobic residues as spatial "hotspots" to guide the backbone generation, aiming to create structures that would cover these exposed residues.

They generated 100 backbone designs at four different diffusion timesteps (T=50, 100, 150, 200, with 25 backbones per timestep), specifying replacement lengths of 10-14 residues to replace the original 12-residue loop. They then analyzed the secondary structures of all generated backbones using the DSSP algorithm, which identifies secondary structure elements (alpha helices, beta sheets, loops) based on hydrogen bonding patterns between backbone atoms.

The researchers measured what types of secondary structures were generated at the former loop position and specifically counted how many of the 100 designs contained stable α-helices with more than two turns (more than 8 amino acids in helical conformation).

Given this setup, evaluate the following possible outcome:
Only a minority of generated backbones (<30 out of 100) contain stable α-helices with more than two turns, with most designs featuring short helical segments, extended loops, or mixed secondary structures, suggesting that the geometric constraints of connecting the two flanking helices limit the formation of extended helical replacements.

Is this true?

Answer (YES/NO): NO